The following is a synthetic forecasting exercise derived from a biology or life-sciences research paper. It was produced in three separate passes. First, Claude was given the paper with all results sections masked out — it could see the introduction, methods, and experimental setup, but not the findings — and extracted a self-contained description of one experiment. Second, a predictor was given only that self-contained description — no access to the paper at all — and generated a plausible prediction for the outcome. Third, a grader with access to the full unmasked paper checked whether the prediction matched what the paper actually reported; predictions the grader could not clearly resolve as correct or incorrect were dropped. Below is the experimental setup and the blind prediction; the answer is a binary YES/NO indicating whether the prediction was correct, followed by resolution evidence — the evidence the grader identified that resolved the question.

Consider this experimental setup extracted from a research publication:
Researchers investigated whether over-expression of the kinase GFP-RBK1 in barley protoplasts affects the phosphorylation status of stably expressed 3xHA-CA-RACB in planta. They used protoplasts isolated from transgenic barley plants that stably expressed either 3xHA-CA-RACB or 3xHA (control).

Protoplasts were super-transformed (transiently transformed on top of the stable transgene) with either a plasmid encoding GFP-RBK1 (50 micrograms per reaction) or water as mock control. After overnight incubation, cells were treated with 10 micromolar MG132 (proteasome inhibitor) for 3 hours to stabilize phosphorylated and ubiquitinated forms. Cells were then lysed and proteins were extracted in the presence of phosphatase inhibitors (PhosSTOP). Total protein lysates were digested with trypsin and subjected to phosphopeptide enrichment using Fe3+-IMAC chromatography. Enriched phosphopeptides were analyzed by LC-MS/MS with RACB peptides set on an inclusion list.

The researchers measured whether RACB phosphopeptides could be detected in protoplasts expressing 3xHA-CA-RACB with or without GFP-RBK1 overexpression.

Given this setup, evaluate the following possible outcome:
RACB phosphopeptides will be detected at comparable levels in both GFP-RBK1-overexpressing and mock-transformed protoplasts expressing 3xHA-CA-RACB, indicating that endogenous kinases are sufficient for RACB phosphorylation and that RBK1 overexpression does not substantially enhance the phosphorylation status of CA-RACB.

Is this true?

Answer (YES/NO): NO